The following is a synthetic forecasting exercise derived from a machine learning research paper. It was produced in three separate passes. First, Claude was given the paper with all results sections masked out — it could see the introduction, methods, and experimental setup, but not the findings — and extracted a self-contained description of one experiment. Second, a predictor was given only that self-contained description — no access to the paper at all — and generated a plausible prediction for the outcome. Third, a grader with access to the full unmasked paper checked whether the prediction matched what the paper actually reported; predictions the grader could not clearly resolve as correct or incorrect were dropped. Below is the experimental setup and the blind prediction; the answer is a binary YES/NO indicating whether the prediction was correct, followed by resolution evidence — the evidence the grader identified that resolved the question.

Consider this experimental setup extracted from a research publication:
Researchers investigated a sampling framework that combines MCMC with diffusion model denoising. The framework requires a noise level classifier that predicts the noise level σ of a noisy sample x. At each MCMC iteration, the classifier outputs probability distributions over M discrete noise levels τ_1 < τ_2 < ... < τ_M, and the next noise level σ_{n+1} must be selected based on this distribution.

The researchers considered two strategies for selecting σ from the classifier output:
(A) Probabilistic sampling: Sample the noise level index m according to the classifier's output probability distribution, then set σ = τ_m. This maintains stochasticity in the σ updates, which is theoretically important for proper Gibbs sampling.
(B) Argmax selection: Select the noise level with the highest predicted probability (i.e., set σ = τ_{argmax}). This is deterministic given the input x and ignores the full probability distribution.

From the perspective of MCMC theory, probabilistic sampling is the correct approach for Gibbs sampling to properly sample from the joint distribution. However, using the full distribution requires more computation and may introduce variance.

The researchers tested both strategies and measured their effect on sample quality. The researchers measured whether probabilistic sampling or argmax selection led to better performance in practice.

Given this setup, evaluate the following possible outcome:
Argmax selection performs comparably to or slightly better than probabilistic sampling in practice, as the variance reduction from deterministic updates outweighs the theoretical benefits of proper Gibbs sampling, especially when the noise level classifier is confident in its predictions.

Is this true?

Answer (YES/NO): YES